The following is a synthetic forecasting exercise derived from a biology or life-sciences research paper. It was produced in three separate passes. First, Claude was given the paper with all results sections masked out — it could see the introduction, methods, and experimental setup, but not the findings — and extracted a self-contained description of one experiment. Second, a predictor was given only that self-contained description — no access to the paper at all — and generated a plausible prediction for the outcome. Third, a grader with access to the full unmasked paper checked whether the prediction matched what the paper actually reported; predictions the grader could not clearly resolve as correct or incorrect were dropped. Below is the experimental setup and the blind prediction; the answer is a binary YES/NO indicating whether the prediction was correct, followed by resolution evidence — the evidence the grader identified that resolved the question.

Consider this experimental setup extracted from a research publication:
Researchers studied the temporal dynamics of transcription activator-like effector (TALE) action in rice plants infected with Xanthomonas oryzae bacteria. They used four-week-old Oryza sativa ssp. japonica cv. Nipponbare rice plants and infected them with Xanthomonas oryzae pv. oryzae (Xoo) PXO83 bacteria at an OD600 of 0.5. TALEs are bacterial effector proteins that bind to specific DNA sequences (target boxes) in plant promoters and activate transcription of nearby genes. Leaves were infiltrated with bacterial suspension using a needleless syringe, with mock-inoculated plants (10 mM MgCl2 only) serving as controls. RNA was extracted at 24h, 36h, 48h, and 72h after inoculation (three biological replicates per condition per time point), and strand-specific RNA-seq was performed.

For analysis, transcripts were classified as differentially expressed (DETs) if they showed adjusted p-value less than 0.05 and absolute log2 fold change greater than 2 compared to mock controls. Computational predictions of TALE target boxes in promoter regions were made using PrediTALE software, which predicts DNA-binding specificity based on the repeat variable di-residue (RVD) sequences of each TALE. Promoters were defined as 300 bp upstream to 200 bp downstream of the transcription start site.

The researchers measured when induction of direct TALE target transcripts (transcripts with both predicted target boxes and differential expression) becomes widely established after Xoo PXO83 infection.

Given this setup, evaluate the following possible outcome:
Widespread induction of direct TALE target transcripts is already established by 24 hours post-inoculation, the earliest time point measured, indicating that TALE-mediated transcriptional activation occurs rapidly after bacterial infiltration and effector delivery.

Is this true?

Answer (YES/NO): NO